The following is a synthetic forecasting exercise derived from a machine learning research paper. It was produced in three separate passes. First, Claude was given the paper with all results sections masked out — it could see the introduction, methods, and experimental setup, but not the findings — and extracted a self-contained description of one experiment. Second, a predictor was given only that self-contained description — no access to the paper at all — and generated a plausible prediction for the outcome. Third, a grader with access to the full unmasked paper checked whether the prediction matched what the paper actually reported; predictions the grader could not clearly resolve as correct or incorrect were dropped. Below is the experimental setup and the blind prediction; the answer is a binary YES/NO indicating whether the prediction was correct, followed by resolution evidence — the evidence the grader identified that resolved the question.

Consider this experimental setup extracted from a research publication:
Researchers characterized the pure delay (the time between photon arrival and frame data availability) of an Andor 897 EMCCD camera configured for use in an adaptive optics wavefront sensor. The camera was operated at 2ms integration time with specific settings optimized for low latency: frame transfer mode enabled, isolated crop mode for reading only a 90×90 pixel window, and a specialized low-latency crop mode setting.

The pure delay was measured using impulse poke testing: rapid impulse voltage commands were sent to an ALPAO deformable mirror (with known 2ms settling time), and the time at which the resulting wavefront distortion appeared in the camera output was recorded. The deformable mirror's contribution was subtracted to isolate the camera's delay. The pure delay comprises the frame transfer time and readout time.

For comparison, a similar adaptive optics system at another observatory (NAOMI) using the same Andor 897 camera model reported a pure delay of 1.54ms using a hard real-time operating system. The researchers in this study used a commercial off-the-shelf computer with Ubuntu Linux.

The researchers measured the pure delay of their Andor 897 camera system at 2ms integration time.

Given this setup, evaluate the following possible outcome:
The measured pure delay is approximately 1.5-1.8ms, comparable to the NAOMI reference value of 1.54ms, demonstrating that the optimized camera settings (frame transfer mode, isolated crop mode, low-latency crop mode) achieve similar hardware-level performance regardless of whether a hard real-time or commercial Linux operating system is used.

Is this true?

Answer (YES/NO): NO